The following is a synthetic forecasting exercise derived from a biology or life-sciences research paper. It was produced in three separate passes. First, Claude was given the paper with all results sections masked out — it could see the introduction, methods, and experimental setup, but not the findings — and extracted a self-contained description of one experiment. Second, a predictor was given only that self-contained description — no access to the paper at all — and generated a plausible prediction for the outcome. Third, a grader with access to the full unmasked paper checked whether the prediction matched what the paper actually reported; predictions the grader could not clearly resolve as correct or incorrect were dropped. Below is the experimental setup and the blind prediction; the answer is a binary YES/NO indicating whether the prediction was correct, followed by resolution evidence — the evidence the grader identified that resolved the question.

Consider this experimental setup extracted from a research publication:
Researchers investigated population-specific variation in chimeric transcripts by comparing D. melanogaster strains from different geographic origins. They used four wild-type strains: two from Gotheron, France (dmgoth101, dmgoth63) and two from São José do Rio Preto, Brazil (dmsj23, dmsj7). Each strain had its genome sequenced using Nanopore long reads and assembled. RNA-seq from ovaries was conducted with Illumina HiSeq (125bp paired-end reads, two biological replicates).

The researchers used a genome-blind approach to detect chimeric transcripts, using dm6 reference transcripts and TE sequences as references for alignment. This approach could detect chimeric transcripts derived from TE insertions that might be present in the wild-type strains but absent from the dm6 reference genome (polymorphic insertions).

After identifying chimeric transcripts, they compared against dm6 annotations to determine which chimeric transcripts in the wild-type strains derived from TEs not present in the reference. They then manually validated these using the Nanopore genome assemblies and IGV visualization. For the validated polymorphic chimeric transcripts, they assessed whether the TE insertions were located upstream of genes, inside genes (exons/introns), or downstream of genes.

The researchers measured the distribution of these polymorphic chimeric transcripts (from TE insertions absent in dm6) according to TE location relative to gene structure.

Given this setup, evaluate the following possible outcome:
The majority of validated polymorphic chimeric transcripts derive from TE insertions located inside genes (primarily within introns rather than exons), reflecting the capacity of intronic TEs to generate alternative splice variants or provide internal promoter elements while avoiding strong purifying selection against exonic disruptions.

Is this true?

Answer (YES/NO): NO